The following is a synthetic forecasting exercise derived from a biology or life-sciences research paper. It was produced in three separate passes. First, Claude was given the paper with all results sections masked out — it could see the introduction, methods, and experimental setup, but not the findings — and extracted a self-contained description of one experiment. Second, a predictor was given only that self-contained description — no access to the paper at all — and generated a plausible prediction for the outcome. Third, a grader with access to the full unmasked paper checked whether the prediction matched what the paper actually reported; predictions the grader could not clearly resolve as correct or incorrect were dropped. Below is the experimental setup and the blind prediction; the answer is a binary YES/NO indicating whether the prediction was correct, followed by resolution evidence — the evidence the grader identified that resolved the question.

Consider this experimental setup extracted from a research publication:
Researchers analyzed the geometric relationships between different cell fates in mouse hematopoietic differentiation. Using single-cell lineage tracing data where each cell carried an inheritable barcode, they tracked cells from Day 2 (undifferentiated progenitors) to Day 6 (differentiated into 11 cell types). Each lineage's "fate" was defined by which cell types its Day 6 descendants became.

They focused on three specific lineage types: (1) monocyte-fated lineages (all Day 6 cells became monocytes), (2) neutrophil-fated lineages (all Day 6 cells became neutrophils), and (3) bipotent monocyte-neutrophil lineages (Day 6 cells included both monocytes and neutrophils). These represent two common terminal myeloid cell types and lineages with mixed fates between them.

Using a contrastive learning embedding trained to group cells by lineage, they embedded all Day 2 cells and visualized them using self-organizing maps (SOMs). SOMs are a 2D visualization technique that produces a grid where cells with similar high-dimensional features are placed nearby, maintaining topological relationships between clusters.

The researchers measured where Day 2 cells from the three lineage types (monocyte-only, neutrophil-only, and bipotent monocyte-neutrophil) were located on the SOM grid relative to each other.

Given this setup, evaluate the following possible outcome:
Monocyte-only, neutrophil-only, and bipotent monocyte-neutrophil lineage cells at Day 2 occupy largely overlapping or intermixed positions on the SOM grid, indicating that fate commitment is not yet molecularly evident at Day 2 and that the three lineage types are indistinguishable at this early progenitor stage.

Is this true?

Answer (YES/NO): NO